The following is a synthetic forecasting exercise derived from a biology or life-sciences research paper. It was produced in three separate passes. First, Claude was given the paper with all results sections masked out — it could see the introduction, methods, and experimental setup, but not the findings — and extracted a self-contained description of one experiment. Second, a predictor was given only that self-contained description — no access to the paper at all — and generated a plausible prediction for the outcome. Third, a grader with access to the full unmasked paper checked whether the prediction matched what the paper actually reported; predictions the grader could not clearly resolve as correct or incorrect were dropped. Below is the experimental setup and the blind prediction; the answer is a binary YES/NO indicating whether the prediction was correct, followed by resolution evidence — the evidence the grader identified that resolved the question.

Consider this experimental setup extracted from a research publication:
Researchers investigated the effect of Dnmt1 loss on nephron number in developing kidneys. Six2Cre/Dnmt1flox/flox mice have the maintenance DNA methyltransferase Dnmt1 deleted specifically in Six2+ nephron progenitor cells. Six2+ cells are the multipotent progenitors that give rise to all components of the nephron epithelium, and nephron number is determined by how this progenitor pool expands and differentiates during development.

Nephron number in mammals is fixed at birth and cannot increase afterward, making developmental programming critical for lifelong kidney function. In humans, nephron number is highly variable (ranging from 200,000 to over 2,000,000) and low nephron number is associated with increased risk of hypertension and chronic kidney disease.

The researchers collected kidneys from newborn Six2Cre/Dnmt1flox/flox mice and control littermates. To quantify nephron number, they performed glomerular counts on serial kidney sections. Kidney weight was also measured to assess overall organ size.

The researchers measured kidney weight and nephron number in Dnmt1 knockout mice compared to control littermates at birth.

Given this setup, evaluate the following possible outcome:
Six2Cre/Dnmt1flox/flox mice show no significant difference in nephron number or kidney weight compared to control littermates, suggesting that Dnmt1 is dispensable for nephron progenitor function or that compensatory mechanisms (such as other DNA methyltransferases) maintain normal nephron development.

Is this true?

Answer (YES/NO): NO